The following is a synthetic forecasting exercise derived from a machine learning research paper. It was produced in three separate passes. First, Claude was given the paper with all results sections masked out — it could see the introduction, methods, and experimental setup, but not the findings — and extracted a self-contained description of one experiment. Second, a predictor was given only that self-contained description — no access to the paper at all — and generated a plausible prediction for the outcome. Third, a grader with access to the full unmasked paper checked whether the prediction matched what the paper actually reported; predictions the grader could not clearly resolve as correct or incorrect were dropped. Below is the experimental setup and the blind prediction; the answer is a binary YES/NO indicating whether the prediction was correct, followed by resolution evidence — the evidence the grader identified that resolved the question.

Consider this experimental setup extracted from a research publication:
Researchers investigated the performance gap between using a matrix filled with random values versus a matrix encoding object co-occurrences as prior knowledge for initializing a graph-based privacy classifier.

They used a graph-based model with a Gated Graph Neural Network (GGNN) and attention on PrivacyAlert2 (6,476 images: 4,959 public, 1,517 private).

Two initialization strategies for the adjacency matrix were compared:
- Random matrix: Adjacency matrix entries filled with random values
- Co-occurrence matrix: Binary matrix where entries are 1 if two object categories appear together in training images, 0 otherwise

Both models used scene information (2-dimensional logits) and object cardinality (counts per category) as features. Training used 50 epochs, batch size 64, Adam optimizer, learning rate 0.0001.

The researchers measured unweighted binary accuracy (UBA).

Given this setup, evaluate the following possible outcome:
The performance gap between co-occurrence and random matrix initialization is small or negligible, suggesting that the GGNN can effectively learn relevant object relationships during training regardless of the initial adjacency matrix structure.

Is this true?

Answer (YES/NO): YES